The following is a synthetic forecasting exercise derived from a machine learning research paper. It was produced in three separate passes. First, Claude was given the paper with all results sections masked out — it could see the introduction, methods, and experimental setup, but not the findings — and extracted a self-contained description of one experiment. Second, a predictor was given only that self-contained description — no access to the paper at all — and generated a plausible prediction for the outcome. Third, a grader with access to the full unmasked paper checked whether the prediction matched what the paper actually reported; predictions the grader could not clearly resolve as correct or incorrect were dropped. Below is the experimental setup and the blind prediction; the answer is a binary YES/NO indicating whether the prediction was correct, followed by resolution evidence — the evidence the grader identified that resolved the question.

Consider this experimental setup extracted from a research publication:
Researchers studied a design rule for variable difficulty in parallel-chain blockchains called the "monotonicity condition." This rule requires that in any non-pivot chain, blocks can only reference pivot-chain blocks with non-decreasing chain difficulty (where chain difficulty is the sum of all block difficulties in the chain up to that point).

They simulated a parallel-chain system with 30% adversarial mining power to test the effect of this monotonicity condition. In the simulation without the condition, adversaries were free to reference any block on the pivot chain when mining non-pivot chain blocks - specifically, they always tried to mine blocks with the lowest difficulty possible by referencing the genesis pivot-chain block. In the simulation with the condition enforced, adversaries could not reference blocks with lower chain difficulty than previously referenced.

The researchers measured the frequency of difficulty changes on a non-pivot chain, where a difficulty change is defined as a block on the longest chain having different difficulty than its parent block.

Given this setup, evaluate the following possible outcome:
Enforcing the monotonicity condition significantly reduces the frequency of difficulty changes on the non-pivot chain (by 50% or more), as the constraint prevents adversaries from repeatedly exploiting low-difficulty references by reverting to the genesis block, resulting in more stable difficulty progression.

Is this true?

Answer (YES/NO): YES